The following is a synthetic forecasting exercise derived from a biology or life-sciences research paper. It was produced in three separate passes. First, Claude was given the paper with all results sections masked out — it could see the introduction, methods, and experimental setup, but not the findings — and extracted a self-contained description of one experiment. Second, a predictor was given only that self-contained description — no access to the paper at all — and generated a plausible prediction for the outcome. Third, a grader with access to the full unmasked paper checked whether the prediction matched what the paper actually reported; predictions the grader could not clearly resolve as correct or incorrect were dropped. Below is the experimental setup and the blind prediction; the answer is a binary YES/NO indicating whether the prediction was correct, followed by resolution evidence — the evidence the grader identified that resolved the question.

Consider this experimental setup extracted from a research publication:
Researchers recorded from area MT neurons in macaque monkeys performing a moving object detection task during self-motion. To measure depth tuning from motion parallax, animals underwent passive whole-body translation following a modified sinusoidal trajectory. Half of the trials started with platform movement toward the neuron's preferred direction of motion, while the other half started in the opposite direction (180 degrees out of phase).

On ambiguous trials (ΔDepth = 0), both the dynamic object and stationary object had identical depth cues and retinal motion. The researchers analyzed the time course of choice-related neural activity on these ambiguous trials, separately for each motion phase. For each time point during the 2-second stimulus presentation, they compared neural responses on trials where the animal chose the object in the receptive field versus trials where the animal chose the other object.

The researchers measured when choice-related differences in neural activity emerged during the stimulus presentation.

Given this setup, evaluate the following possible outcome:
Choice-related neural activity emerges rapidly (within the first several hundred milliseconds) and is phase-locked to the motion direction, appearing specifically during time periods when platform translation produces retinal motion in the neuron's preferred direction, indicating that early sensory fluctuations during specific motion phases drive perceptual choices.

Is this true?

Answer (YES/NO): NO